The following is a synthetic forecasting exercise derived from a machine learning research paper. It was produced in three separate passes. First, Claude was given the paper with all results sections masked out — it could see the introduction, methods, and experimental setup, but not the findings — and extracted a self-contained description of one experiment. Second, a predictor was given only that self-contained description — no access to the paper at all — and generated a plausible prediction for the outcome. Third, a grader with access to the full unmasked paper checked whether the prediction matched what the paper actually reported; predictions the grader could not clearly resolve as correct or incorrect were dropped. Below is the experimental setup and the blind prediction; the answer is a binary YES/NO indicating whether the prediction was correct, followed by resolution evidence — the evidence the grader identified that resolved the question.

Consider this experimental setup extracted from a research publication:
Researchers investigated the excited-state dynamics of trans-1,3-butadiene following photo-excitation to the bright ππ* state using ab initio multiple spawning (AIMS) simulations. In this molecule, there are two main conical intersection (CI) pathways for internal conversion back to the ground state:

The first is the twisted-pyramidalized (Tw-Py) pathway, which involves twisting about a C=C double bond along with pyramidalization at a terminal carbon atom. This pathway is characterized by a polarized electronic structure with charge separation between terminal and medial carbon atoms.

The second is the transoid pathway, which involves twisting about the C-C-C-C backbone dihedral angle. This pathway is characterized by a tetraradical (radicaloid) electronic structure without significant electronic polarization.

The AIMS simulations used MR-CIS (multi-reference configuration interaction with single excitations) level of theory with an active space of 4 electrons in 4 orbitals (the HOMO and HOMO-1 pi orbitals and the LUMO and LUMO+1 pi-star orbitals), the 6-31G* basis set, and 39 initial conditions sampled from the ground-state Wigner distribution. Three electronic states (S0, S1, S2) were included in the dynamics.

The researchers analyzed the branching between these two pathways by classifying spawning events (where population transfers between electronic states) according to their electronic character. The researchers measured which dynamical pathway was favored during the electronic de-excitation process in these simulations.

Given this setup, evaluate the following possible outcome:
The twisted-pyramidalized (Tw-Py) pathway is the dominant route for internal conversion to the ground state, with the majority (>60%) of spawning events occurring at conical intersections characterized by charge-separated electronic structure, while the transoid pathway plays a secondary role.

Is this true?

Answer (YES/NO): NO